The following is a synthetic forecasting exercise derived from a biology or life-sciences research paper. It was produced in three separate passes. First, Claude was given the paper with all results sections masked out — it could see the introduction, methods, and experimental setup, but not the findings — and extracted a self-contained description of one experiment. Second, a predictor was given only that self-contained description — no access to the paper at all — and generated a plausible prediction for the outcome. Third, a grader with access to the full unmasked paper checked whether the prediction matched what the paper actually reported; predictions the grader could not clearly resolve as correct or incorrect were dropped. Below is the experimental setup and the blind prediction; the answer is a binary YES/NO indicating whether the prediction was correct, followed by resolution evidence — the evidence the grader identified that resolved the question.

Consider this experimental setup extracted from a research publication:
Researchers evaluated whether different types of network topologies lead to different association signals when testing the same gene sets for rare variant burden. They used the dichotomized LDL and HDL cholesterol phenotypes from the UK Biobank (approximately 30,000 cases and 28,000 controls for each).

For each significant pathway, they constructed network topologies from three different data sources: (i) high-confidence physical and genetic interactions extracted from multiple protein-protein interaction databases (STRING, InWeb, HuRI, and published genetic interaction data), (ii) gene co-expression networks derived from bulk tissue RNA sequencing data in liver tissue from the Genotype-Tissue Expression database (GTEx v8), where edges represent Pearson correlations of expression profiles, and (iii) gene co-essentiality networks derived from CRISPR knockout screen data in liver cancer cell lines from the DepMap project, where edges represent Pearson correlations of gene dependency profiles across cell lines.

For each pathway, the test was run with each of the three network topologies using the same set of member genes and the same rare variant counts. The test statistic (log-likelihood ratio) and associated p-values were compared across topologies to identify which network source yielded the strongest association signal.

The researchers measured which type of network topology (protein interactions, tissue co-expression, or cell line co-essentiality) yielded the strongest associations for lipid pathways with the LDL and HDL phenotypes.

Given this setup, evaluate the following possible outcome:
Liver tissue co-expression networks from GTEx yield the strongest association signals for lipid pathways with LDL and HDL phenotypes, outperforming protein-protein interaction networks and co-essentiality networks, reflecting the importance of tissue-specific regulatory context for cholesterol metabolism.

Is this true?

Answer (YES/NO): NO